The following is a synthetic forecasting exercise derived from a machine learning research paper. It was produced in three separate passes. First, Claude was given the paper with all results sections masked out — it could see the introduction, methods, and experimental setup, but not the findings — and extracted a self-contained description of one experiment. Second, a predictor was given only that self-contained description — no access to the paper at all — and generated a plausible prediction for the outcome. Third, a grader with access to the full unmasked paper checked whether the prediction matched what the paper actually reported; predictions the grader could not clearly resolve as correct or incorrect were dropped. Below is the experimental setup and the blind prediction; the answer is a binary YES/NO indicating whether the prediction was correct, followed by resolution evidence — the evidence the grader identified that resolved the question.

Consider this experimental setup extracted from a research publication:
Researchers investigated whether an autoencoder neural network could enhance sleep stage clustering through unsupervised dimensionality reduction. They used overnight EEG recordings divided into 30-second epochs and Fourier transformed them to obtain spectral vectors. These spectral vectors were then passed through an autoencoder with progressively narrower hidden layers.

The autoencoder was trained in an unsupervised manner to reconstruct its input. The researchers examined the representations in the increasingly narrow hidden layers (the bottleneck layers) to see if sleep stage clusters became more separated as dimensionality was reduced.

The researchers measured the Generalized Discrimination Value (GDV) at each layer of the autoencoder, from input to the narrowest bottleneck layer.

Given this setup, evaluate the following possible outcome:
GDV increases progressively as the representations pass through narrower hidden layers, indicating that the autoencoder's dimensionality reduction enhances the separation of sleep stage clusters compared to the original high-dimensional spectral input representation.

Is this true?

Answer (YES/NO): NO